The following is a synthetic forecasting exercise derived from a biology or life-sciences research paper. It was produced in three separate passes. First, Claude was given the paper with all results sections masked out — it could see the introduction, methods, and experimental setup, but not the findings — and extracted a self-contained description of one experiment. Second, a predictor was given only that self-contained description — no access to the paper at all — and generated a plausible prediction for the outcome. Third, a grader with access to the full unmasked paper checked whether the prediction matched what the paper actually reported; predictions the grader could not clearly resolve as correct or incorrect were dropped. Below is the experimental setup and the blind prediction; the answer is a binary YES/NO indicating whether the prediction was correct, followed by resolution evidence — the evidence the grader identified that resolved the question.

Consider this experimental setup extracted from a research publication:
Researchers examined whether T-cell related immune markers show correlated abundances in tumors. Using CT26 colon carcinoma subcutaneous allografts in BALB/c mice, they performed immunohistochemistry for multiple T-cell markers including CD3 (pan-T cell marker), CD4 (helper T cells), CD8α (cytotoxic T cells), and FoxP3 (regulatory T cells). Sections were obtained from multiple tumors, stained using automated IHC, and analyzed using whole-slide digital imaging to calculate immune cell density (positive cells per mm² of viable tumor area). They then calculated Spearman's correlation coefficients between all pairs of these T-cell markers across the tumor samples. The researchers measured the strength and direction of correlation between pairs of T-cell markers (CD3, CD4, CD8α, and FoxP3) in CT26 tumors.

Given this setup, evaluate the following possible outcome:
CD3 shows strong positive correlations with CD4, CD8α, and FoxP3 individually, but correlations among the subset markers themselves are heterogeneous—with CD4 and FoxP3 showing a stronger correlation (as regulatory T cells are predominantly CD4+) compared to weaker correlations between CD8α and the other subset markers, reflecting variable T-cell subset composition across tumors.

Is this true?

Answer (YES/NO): NO